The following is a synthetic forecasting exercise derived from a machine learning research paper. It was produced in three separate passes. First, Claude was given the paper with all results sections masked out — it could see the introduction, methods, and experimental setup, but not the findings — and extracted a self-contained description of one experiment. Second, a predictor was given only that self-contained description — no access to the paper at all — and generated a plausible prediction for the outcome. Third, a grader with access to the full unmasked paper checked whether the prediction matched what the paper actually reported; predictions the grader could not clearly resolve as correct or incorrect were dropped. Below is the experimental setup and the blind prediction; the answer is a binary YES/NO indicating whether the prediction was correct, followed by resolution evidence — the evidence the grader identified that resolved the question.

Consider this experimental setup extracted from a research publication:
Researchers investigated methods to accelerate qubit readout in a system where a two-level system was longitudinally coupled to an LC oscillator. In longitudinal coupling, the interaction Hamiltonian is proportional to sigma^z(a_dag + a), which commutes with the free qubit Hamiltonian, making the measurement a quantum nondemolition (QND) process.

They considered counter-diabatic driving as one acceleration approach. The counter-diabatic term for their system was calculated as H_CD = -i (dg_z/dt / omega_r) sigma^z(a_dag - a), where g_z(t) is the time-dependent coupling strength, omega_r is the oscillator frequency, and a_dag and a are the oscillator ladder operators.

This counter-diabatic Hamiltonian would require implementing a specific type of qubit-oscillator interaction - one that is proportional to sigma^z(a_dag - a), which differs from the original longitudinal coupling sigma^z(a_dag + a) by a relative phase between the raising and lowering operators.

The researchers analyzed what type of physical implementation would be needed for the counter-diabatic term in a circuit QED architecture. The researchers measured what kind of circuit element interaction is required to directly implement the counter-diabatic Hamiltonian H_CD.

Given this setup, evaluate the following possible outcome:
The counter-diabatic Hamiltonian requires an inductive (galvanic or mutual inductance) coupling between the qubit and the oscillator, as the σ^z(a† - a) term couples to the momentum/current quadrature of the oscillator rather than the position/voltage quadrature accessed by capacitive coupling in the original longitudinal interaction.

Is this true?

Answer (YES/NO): NO